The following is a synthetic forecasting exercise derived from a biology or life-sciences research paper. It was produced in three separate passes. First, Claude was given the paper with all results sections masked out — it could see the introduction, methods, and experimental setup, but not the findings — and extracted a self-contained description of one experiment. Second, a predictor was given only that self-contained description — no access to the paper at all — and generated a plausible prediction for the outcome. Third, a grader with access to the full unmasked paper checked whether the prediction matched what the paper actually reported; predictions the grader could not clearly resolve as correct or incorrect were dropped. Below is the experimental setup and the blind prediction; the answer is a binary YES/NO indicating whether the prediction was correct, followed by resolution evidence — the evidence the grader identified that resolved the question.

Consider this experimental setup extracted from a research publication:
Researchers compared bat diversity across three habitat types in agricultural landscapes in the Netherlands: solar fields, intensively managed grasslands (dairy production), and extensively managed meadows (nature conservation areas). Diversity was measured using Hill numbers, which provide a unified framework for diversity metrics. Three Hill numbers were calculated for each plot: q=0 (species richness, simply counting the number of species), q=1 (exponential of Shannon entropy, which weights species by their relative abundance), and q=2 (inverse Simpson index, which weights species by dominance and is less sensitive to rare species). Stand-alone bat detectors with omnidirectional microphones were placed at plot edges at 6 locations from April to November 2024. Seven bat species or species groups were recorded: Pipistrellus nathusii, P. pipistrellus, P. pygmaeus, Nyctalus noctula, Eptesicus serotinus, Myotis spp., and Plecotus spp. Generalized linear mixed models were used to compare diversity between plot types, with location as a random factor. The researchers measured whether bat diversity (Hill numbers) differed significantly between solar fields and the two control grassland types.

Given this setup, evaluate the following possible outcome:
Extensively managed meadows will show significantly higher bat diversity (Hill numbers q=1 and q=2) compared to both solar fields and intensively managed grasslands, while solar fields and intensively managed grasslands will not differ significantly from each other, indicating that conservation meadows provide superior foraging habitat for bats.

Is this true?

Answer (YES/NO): NO